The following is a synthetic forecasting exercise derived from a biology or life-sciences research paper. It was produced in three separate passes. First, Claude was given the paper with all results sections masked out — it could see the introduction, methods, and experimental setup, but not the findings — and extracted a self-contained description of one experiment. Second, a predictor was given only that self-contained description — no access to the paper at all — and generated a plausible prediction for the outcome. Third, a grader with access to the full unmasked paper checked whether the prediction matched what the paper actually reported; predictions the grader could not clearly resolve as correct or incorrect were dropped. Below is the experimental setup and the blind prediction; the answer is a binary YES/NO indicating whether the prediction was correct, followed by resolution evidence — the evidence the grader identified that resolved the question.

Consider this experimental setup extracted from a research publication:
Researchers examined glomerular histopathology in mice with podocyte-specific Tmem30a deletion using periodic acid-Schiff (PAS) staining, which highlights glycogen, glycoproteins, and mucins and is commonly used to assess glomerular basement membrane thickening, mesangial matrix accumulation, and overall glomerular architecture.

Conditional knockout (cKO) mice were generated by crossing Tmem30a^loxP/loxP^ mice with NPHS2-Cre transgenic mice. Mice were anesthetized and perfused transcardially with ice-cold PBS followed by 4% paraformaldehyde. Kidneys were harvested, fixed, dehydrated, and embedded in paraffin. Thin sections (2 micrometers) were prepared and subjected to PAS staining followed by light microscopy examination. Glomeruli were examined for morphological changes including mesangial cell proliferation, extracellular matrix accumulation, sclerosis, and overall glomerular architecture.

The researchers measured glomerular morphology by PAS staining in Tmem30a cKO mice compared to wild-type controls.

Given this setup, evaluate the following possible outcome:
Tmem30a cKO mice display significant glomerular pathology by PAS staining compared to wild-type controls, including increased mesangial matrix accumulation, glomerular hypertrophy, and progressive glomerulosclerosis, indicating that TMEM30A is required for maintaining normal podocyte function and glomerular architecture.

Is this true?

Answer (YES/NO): YES